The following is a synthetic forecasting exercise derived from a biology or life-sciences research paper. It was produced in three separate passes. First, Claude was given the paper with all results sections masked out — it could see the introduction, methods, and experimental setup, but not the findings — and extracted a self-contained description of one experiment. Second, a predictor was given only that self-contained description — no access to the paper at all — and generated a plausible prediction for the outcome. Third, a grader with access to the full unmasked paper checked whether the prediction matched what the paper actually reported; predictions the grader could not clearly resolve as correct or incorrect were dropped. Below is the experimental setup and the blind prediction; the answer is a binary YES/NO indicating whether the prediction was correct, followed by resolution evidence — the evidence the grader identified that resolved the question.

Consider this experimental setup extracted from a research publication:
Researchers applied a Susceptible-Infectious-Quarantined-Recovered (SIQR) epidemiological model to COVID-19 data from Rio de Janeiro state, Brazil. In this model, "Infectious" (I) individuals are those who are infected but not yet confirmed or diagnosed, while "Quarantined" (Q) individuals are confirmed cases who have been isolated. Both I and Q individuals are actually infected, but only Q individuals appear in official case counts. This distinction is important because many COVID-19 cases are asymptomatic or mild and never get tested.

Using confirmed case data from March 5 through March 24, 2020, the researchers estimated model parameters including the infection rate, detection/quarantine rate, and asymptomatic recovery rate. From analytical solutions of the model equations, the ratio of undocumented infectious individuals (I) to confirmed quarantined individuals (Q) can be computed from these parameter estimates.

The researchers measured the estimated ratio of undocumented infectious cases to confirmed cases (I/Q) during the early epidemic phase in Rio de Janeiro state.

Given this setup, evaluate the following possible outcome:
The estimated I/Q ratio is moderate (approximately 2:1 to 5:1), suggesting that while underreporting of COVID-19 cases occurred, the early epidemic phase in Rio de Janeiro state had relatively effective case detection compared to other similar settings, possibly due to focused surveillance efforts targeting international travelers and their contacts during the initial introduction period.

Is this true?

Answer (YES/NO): NO